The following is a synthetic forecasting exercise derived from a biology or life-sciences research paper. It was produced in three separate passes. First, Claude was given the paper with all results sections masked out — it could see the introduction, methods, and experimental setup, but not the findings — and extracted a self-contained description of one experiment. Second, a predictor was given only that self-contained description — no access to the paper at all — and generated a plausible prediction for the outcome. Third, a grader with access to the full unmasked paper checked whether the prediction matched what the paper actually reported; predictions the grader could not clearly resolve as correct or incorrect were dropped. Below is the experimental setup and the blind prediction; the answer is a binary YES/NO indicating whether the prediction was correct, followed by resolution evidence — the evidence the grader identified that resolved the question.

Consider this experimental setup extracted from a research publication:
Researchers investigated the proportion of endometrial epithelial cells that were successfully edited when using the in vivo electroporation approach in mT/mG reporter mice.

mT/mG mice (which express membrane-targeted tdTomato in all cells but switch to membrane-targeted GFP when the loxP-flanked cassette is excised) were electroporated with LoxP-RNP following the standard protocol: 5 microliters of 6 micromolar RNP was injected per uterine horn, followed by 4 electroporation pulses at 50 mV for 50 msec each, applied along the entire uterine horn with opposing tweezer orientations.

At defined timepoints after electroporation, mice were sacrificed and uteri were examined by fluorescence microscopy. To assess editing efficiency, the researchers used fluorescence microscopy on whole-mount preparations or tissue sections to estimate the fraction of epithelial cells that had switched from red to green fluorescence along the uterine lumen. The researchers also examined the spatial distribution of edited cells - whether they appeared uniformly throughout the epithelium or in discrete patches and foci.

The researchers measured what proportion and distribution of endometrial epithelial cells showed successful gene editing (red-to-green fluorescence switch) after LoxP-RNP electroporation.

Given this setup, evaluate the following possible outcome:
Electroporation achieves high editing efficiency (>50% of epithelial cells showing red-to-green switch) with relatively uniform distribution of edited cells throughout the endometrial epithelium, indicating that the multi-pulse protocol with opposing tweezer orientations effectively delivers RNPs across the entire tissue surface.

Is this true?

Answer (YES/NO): NO